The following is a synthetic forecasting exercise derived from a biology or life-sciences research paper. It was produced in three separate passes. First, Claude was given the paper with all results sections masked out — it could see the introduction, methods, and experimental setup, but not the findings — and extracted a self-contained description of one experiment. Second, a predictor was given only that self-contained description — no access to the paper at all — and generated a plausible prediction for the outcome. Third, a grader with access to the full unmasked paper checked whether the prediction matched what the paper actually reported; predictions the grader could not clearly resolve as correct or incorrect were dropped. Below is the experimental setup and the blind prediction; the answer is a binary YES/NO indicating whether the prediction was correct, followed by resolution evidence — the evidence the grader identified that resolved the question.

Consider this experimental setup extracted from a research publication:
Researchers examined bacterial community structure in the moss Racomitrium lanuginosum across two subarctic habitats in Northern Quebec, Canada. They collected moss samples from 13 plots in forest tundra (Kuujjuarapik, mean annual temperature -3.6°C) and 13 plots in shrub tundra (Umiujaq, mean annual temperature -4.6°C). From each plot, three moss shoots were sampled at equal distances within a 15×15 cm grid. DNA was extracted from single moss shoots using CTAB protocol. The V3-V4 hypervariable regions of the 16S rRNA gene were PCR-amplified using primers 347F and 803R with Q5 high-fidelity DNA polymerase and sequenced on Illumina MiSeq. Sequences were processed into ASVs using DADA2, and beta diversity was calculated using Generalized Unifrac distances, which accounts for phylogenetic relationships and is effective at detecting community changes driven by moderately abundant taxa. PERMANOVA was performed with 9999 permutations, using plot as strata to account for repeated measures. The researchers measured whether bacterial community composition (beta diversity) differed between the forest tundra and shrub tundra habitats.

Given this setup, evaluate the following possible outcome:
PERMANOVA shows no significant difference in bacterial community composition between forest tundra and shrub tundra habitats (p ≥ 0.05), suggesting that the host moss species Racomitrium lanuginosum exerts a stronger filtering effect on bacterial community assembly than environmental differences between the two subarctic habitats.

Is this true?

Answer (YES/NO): YES